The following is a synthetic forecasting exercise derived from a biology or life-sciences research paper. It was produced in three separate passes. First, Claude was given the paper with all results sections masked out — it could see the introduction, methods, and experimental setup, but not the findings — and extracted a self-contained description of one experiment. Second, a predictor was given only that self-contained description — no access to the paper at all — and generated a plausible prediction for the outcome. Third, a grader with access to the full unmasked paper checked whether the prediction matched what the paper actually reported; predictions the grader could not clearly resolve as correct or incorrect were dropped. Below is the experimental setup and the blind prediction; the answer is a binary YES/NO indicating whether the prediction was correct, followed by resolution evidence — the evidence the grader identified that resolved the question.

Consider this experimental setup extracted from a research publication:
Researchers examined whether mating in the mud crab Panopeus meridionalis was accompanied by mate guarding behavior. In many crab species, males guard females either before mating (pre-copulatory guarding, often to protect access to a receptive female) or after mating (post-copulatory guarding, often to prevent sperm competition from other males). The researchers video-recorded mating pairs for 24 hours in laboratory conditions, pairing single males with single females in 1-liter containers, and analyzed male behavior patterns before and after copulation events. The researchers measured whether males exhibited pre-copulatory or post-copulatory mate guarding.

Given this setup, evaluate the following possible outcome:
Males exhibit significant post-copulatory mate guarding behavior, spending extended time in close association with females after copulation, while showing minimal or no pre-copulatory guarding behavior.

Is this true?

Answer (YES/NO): NO